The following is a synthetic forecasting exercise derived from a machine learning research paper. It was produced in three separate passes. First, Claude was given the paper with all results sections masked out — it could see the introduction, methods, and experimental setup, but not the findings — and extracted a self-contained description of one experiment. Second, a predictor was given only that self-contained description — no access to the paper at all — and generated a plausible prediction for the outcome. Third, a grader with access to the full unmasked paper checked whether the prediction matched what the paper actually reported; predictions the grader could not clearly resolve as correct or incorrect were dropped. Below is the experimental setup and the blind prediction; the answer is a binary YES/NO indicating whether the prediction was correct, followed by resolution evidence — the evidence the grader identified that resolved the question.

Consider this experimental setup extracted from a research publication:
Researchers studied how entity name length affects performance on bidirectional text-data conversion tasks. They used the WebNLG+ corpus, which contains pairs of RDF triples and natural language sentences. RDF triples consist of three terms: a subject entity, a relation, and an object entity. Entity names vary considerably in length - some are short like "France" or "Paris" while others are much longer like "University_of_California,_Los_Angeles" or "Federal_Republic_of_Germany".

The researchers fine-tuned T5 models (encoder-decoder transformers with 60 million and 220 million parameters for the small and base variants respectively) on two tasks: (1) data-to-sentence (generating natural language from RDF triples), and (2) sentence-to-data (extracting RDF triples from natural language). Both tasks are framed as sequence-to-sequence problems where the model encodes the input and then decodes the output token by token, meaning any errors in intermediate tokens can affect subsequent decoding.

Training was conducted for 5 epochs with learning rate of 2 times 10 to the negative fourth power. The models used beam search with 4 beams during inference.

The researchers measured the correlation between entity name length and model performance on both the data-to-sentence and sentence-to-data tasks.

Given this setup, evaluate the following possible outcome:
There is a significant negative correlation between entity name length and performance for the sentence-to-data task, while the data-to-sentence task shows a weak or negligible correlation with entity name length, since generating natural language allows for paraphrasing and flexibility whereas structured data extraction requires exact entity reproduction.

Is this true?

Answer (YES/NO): NO